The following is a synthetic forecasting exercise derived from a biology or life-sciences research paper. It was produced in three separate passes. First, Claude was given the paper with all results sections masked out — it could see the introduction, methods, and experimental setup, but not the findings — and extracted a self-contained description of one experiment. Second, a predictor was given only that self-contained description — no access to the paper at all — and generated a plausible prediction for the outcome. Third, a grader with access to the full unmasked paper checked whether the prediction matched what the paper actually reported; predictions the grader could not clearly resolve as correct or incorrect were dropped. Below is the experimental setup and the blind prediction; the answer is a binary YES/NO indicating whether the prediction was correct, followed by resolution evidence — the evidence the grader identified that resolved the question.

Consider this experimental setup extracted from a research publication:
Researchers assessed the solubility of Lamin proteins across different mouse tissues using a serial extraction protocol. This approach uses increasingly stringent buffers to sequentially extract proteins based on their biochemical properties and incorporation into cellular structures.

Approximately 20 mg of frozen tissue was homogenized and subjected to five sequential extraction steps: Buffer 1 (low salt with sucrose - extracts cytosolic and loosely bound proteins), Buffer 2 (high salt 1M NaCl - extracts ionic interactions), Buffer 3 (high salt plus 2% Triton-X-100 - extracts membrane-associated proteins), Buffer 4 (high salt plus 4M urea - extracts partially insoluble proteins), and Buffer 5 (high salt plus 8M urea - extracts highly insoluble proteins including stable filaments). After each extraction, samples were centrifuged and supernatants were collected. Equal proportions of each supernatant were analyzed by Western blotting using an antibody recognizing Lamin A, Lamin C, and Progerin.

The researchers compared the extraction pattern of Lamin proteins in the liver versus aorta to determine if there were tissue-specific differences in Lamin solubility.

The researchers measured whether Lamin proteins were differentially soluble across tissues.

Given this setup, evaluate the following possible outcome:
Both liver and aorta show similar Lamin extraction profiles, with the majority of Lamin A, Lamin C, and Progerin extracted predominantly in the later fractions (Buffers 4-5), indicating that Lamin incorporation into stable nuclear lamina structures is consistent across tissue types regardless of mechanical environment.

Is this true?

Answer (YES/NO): NO